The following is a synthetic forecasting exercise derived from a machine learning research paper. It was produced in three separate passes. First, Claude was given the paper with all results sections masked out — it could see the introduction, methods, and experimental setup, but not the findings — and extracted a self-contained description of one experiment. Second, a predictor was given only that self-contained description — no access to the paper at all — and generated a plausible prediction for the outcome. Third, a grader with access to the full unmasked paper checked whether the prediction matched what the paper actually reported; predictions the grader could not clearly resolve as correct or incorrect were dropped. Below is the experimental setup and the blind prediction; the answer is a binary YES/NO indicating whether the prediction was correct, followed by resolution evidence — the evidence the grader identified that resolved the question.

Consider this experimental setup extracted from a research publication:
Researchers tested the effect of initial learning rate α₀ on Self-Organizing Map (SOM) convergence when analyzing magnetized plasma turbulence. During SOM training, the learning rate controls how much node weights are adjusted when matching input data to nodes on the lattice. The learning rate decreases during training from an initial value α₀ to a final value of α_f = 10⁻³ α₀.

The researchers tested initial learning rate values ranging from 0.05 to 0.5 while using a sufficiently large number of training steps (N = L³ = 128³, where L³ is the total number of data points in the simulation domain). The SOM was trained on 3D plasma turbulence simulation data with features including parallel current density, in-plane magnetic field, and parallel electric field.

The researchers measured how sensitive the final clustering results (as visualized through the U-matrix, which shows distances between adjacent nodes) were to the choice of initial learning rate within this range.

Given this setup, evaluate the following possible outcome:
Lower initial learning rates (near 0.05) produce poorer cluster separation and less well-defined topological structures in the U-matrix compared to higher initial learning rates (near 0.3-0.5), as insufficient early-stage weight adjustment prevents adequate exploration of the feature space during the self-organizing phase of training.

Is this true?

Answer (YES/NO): NO